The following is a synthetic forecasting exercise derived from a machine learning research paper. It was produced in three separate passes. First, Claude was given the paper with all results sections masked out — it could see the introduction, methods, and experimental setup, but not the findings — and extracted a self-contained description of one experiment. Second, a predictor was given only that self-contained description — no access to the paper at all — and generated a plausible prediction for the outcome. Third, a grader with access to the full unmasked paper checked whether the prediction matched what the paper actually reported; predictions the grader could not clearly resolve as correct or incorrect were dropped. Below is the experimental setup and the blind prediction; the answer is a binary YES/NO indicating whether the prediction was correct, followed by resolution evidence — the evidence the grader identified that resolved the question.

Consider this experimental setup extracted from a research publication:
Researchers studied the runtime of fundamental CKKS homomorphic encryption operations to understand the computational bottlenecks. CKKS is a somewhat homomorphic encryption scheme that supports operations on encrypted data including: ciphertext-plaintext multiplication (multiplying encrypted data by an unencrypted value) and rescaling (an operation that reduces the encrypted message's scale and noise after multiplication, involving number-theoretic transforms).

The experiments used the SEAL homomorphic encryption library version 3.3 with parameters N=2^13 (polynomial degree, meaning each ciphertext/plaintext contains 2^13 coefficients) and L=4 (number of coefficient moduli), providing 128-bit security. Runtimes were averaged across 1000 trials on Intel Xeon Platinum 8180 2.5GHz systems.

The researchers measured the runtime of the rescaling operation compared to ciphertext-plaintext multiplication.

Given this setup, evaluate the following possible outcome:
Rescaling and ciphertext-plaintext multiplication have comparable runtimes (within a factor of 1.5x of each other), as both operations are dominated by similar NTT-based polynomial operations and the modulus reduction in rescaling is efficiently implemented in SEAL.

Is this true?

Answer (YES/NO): NO